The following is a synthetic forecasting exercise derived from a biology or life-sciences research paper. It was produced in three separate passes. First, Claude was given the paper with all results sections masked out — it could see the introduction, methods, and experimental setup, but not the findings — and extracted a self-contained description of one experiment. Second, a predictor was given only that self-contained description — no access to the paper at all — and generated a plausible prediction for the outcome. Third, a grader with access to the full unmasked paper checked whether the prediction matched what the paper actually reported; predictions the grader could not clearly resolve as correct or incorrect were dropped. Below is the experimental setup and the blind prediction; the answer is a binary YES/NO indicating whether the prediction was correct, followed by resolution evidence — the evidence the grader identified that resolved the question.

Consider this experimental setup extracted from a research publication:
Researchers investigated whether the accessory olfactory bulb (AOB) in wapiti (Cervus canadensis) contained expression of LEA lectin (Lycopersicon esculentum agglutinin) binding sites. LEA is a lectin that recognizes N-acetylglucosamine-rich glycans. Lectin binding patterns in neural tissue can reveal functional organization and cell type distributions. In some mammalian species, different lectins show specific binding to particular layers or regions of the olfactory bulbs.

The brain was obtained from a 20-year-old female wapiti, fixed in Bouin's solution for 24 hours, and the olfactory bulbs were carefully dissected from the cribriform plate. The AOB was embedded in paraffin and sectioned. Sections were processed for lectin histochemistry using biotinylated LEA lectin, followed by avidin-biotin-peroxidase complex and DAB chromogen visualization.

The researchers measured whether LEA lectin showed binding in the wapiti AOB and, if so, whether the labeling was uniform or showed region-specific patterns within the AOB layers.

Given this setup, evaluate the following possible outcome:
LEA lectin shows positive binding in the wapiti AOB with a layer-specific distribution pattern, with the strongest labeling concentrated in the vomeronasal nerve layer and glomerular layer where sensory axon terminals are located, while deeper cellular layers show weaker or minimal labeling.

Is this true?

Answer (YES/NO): YES